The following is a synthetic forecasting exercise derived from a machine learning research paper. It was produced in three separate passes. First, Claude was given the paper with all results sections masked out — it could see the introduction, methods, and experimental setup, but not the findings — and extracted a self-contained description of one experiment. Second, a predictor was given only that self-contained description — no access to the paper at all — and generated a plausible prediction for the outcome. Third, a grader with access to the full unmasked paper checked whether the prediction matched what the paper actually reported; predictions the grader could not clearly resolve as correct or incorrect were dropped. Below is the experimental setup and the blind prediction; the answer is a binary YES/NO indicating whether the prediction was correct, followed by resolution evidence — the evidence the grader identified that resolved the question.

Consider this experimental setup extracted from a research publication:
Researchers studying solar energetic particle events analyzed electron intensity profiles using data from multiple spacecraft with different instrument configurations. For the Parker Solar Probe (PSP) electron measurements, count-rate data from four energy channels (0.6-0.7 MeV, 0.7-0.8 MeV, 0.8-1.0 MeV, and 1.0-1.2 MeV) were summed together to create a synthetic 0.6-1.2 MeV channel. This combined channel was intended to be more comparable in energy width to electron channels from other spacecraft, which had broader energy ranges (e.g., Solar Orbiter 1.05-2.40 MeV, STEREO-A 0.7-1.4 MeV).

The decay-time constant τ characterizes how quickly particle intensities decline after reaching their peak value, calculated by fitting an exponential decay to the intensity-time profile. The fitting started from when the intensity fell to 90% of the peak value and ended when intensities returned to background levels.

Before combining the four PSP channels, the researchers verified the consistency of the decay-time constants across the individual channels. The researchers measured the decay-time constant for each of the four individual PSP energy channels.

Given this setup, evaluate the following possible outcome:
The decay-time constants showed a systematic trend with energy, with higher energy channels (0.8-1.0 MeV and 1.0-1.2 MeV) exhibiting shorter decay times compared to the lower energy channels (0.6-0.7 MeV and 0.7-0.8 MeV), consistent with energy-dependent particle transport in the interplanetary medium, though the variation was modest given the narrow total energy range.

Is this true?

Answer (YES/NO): NO